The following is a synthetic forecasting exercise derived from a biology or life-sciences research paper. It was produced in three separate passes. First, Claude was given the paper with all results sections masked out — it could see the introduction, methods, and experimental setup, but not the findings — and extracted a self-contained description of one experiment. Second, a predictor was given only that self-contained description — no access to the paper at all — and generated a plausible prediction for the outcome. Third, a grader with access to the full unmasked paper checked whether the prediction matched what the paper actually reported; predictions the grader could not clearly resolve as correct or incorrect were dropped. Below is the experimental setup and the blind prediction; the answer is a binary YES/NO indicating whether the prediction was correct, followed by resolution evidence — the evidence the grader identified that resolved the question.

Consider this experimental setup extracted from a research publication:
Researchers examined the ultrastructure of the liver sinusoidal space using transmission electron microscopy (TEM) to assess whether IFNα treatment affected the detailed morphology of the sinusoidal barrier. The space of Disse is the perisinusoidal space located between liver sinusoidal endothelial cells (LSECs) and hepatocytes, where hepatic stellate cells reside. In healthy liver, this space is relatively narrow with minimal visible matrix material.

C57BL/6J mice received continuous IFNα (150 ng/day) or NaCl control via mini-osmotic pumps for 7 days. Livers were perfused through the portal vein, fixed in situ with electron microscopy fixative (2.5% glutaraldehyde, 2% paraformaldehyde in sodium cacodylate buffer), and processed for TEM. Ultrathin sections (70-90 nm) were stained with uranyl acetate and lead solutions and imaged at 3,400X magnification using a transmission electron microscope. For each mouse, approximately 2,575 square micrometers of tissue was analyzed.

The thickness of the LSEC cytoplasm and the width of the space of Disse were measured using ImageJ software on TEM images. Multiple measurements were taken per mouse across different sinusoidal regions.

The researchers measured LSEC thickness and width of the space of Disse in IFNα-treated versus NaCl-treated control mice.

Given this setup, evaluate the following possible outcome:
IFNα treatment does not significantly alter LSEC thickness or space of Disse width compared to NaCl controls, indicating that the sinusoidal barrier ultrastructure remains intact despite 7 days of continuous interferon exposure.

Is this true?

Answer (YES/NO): NO